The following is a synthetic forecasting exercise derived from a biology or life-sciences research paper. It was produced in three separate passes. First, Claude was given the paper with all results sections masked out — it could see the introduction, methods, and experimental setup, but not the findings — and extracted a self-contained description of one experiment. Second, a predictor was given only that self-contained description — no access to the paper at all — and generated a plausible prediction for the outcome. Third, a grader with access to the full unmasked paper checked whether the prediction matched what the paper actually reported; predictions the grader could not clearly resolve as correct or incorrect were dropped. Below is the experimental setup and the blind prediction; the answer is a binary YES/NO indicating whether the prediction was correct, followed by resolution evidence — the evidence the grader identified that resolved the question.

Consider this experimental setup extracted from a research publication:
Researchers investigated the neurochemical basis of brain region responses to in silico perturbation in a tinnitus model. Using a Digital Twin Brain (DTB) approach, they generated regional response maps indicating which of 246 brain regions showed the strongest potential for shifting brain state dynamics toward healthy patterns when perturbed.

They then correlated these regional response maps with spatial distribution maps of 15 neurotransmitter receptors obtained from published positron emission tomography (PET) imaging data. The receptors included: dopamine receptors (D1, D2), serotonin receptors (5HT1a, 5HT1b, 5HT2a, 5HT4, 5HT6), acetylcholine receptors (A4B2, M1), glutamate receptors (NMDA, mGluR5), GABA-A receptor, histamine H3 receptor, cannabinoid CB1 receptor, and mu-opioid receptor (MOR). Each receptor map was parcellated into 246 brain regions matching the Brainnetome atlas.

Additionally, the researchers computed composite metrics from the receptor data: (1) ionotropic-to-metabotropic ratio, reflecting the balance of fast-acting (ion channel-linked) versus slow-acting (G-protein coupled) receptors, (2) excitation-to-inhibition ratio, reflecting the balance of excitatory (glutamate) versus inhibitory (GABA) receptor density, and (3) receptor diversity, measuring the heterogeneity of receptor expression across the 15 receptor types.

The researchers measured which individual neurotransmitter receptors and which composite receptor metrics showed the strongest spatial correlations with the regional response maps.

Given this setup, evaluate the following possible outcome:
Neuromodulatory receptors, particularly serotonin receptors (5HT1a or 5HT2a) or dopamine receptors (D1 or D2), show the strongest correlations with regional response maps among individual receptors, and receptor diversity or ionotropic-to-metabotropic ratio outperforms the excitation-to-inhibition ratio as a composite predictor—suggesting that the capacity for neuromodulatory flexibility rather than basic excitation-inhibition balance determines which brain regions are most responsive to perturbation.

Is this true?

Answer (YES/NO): NO